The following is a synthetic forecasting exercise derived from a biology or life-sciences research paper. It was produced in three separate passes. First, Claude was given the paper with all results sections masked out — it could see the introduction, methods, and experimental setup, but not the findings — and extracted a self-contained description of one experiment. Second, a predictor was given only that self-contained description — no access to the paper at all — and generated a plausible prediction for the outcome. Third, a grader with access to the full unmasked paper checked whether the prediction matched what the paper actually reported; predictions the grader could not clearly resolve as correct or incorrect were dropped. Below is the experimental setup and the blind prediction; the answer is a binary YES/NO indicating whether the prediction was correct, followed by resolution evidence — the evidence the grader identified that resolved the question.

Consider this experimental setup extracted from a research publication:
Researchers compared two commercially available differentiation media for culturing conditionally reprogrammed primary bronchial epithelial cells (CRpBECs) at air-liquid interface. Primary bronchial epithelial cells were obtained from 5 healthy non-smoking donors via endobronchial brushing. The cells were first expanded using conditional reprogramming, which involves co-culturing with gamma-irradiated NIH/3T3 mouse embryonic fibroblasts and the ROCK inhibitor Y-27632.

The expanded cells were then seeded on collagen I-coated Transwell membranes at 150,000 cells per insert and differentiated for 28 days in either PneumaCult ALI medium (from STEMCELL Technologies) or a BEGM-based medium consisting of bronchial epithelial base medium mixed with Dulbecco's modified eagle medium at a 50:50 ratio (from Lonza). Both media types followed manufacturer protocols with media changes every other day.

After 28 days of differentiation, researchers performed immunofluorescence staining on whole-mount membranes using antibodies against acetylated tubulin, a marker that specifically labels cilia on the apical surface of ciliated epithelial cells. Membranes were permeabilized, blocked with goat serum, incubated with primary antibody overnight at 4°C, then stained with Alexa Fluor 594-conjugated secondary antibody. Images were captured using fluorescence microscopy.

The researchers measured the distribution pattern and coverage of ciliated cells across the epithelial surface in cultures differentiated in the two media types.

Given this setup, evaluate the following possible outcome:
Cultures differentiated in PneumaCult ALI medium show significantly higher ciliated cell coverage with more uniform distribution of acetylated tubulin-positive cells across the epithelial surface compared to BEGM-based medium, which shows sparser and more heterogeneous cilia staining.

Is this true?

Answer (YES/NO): YES